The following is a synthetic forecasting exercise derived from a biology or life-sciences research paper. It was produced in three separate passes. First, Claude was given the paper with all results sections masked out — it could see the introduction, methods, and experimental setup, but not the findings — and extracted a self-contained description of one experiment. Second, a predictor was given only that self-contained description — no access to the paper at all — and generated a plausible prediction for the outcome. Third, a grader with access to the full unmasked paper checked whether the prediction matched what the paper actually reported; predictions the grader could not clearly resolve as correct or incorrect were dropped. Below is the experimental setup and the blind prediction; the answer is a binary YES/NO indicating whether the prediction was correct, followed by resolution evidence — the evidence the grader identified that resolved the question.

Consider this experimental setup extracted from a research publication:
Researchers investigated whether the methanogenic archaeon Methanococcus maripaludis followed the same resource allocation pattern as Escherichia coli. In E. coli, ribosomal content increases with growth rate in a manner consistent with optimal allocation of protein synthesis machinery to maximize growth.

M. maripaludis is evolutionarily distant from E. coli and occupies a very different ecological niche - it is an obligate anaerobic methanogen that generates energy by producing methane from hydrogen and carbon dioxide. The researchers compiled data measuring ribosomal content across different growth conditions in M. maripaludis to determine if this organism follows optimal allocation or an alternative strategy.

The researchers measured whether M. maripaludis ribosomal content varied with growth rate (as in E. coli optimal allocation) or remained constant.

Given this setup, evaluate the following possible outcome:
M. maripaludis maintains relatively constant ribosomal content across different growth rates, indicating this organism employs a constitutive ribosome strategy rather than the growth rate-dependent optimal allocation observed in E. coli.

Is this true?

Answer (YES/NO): YES